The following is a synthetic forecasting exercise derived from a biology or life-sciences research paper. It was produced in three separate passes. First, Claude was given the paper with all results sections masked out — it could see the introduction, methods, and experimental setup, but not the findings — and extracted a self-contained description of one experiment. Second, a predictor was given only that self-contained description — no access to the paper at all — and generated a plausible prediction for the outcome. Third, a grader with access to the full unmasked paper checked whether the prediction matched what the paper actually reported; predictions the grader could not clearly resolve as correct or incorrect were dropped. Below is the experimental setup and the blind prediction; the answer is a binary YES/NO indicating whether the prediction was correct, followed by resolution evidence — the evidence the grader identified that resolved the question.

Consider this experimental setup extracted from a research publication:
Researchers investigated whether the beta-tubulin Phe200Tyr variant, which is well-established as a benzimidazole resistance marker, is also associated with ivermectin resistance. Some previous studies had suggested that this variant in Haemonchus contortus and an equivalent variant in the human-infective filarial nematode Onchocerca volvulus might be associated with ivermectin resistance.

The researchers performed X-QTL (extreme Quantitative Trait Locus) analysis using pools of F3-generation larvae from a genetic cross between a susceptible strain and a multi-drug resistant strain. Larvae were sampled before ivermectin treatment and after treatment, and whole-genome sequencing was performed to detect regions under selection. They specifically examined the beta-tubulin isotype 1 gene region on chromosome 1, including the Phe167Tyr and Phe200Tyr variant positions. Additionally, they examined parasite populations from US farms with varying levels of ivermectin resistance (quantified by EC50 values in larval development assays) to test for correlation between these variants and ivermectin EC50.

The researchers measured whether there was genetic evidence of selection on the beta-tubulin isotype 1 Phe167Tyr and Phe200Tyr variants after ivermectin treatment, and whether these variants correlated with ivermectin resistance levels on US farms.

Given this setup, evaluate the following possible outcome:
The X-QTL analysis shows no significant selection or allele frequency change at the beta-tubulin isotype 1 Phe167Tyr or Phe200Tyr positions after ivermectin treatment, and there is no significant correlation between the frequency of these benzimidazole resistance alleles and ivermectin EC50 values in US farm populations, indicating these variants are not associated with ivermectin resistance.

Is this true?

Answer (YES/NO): YES